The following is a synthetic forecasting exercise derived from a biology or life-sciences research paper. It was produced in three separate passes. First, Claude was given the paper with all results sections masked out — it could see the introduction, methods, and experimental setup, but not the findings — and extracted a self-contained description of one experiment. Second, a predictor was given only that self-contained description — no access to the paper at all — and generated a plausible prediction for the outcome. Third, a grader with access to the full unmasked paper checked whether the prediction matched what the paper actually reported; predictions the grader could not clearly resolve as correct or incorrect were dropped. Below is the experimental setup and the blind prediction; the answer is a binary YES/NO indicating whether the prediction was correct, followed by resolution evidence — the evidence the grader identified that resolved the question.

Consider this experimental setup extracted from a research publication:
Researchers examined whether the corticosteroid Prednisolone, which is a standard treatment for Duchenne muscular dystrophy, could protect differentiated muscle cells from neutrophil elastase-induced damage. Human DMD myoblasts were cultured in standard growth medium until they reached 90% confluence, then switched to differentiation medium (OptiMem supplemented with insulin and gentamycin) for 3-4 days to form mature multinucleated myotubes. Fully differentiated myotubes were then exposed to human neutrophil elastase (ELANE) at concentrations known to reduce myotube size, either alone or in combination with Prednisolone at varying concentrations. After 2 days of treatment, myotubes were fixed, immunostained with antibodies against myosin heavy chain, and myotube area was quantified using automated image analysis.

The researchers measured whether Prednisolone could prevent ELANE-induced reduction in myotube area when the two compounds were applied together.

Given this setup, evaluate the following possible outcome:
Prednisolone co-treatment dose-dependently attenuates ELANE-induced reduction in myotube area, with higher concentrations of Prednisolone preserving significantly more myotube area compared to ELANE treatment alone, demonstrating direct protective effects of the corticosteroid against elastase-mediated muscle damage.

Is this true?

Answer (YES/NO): NO